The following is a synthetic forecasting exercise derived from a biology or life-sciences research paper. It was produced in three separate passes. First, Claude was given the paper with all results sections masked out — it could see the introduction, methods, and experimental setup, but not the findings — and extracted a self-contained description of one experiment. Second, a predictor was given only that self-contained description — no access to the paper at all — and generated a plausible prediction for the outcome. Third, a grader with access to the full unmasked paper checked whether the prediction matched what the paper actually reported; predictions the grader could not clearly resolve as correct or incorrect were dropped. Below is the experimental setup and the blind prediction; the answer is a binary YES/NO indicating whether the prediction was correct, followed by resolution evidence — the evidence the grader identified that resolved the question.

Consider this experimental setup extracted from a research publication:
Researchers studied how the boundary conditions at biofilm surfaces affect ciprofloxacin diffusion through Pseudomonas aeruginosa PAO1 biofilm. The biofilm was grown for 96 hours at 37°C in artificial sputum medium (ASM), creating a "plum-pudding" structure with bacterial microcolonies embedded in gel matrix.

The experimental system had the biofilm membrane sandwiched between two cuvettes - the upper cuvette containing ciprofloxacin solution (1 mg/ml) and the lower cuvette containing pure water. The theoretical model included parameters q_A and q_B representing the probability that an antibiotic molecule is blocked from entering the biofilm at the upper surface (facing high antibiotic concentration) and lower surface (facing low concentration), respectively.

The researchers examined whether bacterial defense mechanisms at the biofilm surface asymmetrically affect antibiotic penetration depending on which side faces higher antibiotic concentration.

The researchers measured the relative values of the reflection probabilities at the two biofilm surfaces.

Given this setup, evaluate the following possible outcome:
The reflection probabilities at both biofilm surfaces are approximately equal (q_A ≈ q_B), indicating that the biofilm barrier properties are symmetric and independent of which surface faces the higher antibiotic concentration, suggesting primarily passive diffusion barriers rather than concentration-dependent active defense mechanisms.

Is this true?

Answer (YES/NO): NO